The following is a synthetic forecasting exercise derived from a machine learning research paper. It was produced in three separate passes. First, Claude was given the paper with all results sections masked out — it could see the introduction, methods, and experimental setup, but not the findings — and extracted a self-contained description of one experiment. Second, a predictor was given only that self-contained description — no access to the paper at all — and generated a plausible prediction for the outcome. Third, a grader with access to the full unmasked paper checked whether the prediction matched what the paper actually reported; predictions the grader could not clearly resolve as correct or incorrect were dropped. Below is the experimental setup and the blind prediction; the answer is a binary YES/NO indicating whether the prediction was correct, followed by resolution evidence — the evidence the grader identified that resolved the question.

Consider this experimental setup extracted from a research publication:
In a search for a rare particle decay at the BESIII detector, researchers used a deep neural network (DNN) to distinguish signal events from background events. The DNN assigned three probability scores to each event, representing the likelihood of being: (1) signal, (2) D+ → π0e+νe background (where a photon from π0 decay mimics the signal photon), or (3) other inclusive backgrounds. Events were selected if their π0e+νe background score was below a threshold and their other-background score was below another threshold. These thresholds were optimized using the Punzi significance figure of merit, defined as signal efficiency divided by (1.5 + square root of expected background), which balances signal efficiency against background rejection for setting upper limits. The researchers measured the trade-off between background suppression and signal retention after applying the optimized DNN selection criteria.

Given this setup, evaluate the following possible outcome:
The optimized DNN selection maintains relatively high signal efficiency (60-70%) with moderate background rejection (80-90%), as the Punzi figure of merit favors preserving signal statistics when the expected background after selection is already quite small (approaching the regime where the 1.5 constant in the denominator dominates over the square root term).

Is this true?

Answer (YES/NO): NO